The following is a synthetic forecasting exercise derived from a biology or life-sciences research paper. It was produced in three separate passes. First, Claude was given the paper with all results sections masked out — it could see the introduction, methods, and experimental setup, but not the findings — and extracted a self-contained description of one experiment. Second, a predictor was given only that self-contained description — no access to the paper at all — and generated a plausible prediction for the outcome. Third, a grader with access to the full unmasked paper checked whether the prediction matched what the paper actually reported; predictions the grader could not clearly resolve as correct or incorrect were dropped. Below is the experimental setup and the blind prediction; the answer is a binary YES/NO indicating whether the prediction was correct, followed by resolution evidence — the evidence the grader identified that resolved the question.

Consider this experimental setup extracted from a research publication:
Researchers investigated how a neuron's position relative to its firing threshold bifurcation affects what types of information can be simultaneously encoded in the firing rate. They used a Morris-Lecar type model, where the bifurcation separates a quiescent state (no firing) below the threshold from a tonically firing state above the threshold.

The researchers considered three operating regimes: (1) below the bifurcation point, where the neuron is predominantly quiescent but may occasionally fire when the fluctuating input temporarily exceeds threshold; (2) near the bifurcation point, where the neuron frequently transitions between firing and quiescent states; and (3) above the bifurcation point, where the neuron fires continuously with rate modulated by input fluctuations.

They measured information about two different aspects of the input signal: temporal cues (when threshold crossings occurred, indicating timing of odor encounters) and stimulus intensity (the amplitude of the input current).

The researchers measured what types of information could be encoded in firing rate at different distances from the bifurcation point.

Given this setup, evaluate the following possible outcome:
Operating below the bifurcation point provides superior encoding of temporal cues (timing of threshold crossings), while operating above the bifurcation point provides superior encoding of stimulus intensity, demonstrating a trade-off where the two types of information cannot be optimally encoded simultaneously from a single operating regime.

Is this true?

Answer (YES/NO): NO